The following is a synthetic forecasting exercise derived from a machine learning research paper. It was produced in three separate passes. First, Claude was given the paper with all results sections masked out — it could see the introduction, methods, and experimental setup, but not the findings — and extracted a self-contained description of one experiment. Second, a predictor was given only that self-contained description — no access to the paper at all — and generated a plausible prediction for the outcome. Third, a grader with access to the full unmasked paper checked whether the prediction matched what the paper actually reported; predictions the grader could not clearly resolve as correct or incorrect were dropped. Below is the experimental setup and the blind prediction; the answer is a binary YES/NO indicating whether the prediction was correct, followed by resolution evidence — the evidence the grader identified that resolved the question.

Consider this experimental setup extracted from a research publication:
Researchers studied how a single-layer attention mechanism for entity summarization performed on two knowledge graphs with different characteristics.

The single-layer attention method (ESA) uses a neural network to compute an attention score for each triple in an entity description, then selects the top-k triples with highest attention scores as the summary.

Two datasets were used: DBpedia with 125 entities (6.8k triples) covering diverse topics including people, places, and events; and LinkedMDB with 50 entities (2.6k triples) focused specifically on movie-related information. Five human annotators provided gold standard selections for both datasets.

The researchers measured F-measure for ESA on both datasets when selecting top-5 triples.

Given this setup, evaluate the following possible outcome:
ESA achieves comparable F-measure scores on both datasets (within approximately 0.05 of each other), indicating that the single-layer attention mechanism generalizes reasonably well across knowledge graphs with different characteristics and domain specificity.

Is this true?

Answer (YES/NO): YES